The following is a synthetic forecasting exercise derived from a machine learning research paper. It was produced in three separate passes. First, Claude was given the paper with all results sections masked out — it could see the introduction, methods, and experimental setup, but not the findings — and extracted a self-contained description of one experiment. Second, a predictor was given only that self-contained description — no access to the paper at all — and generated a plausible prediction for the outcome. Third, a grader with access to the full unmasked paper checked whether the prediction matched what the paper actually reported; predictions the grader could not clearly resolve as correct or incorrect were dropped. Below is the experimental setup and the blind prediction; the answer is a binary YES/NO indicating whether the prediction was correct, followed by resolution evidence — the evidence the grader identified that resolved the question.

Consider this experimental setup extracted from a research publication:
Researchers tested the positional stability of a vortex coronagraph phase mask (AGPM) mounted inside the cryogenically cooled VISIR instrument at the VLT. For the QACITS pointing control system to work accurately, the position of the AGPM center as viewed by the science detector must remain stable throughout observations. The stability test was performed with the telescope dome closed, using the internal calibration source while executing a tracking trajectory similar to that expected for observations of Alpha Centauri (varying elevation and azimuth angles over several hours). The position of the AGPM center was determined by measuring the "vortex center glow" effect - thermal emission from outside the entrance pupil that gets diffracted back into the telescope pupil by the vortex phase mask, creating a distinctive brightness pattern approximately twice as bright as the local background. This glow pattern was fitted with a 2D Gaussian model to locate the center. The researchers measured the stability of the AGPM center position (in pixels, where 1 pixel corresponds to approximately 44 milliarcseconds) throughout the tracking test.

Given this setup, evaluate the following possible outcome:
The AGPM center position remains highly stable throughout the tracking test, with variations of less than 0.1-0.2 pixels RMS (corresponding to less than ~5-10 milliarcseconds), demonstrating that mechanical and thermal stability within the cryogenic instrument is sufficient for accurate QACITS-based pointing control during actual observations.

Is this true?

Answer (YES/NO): NO